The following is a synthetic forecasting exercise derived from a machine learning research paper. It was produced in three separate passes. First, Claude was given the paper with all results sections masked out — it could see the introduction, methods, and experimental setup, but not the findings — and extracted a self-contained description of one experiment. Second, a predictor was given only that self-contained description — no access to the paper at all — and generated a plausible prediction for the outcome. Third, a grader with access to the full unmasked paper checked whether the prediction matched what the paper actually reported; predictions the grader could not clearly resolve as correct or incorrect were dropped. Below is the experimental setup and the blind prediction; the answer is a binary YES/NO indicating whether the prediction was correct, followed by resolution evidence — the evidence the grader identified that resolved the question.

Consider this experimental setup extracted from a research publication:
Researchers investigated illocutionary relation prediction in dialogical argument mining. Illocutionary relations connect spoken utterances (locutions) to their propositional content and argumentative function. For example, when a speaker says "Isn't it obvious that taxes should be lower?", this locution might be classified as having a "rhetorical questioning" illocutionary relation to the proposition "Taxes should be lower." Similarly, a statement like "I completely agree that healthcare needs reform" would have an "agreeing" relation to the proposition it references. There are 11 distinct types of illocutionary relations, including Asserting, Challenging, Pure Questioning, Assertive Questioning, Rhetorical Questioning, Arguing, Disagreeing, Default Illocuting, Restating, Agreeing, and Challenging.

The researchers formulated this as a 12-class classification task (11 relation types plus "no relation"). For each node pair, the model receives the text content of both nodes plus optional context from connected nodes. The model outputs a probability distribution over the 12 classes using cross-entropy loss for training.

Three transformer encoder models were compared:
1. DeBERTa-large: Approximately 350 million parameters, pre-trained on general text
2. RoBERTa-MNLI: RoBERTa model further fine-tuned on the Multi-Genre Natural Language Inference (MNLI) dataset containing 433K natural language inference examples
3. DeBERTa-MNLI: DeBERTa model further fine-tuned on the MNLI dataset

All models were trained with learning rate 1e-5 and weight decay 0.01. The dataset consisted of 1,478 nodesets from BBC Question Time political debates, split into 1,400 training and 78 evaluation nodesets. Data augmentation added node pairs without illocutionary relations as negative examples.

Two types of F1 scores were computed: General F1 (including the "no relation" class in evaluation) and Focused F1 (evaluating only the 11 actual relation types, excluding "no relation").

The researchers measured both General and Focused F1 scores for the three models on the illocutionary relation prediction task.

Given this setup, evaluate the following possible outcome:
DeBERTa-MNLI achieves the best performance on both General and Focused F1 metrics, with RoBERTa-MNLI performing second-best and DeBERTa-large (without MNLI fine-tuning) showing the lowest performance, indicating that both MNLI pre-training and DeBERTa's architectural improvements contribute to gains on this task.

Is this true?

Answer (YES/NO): NO